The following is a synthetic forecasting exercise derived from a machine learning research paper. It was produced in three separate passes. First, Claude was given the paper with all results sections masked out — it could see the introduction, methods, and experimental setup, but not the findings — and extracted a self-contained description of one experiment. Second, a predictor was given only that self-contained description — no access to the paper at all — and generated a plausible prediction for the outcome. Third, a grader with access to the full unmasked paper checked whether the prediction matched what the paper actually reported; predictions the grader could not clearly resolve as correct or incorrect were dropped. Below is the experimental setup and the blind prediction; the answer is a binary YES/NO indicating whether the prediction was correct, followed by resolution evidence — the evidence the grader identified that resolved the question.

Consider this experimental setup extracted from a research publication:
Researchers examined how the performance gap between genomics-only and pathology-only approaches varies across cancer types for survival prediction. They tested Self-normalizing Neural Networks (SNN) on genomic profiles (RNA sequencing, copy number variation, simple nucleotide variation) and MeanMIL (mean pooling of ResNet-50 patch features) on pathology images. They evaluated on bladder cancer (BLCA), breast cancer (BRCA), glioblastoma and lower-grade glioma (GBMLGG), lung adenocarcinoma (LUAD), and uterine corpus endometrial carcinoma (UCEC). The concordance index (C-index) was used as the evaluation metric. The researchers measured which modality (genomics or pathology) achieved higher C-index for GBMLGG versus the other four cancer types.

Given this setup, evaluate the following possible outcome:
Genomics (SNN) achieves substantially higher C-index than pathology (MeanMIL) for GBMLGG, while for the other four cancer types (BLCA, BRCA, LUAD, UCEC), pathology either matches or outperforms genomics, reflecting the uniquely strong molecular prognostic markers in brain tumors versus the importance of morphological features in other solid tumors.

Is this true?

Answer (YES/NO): NO